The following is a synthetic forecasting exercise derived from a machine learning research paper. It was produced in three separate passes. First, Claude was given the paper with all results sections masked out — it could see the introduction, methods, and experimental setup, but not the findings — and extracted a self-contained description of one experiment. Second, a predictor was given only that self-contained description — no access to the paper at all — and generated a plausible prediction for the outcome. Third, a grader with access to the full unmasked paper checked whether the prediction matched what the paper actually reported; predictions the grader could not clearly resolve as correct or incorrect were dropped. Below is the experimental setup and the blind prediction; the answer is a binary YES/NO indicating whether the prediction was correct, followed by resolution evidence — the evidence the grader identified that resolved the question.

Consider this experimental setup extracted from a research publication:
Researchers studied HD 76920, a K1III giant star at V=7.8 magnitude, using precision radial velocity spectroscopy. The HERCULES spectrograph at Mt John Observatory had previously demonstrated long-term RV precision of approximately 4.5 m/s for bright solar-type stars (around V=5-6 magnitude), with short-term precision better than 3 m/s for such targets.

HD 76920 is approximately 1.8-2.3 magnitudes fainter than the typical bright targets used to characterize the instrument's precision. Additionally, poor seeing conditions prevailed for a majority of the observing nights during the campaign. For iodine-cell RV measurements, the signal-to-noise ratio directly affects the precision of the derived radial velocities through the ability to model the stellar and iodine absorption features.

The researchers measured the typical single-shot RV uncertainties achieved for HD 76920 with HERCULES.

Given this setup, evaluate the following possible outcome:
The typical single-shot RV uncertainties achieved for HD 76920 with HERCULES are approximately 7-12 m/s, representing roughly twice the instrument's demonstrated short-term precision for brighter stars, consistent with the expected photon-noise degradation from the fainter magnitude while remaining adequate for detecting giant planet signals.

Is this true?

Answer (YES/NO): NO